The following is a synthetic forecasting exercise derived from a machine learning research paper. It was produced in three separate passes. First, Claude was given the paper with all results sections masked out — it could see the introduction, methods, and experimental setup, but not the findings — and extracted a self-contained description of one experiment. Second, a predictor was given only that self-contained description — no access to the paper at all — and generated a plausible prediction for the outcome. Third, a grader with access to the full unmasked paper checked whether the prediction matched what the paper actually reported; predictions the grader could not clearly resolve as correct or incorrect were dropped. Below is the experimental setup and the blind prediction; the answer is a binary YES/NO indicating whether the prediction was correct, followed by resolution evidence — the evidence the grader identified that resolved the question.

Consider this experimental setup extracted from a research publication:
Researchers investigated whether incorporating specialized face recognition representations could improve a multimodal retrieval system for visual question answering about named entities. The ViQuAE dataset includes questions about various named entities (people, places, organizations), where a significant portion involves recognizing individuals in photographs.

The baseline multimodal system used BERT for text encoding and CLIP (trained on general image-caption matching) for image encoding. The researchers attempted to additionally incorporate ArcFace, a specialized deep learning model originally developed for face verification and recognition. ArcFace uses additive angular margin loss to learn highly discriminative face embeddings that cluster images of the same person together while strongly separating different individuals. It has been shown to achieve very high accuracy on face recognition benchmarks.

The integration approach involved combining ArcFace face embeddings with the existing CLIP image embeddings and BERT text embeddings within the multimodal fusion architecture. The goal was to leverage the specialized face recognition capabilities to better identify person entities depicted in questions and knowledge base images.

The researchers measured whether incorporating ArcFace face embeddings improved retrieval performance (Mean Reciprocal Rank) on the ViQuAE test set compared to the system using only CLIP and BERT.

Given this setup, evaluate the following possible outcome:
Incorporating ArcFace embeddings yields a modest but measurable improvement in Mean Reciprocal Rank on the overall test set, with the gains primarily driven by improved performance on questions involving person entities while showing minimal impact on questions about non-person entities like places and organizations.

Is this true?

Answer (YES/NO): NO